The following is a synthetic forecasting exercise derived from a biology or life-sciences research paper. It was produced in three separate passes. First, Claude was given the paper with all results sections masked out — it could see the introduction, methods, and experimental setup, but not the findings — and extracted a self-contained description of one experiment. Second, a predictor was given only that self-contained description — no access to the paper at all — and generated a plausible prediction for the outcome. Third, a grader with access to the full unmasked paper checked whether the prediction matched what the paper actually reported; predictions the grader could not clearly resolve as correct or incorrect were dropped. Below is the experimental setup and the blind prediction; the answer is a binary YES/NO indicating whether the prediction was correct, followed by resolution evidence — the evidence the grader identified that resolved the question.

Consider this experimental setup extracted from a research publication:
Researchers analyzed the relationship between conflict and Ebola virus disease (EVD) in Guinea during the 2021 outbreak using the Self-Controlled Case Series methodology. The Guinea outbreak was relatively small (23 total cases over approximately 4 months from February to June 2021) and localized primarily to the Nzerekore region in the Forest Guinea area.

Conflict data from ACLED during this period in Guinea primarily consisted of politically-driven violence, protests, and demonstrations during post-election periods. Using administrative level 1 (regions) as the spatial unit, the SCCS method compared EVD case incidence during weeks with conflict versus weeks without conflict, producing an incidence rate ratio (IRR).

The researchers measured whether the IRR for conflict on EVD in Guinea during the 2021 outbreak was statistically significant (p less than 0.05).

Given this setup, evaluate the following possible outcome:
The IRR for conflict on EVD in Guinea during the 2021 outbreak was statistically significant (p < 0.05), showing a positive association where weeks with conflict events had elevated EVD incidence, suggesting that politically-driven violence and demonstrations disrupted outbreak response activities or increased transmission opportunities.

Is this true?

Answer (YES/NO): YES